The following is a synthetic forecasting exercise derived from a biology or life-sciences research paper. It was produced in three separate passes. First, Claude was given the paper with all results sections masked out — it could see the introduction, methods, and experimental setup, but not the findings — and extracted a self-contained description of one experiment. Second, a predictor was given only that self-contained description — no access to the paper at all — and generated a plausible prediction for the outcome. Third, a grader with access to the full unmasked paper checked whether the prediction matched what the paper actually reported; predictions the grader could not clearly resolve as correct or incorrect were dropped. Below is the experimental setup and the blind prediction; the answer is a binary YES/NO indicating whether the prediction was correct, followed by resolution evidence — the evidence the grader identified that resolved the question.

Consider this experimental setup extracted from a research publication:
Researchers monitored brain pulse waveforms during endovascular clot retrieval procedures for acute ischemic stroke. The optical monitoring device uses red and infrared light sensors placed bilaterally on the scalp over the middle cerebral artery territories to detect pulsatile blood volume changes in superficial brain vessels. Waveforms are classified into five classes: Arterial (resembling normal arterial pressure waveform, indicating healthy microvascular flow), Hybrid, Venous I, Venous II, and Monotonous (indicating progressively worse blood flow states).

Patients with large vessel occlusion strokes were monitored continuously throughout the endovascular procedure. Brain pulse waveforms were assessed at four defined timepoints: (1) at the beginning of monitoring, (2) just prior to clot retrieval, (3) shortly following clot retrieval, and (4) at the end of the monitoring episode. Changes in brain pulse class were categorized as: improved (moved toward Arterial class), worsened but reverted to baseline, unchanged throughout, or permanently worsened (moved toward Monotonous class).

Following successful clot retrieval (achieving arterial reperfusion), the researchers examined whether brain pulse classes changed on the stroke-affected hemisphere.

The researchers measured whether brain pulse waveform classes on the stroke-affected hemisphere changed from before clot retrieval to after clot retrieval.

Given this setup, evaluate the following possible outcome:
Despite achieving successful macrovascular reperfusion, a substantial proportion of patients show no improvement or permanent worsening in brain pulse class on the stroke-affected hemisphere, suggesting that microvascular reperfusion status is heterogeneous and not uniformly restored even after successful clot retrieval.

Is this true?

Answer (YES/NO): YES